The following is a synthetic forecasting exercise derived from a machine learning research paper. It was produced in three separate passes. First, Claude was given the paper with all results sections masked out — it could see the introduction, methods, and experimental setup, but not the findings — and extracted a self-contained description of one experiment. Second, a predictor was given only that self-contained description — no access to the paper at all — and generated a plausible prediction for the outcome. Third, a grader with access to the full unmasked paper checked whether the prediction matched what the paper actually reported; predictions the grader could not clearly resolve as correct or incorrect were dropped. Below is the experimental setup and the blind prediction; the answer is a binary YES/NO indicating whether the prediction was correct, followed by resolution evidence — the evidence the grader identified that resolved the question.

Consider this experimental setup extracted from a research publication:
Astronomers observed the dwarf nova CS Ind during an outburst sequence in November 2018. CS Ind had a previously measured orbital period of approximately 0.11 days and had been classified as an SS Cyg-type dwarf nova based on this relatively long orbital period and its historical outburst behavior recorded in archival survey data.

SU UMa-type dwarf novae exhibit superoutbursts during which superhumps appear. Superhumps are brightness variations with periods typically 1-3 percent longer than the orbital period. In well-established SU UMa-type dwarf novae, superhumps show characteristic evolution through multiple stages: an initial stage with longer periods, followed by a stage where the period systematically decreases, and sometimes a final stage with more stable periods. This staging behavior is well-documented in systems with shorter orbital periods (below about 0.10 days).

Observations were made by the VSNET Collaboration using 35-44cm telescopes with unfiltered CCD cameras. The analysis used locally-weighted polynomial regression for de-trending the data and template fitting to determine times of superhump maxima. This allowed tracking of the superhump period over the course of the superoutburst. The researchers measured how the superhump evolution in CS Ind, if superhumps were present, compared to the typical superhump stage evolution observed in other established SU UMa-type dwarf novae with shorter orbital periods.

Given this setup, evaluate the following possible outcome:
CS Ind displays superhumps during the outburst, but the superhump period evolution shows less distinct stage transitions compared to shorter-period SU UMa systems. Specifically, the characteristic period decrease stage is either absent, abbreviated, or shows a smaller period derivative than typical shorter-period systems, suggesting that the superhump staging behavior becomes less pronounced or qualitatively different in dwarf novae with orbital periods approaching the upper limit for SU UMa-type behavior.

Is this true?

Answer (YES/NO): NO